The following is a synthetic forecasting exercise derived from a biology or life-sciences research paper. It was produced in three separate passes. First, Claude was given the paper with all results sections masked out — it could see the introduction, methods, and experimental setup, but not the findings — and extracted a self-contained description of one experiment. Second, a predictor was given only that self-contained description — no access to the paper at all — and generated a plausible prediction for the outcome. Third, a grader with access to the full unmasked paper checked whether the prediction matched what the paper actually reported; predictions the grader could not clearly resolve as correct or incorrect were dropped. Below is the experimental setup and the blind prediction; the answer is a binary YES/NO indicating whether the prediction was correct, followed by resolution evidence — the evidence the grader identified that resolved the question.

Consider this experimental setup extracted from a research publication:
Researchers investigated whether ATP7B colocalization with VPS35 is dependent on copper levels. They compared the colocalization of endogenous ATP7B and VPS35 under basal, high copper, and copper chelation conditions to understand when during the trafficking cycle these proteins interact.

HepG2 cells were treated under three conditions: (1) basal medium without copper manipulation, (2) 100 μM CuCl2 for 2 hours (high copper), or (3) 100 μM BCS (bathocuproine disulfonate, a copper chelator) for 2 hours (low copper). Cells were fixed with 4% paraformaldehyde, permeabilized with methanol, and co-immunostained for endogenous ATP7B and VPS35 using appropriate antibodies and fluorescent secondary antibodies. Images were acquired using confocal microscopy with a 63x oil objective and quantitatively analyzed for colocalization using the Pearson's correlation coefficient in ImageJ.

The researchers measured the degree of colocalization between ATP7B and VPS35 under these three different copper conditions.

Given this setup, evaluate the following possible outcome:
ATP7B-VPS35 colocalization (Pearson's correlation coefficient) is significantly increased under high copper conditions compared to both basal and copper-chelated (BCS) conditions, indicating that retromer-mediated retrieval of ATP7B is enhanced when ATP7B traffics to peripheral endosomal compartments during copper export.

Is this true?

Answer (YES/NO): YES